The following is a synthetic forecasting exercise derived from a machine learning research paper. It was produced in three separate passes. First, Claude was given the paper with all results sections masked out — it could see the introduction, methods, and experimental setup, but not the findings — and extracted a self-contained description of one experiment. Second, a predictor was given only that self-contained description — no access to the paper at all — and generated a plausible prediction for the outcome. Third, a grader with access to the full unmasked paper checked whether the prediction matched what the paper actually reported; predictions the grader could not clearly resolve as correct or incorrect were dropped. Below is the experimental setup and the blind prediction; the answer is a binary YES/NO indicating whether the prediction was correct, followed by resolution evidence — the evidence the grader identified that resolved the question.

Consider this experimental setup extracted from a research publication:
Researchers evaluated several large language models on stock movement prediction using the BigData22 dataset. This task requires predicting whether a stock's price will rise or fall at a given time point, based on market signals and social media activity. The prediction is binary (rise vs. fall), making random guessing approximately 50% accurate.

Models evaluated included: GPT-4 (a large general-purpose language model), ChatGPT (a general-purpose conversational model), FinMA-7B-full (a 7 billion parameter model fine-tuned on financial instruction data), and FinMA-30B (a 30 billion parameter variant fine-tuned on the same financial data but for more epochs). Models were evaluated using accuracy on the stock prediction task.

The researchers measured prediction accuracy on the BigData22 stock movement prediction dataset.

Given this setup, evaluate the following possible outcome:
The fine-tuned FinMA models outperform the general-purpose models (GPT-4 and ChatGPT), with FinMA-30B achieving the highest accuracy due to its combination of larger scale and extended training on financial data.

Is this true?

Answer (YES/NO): NO